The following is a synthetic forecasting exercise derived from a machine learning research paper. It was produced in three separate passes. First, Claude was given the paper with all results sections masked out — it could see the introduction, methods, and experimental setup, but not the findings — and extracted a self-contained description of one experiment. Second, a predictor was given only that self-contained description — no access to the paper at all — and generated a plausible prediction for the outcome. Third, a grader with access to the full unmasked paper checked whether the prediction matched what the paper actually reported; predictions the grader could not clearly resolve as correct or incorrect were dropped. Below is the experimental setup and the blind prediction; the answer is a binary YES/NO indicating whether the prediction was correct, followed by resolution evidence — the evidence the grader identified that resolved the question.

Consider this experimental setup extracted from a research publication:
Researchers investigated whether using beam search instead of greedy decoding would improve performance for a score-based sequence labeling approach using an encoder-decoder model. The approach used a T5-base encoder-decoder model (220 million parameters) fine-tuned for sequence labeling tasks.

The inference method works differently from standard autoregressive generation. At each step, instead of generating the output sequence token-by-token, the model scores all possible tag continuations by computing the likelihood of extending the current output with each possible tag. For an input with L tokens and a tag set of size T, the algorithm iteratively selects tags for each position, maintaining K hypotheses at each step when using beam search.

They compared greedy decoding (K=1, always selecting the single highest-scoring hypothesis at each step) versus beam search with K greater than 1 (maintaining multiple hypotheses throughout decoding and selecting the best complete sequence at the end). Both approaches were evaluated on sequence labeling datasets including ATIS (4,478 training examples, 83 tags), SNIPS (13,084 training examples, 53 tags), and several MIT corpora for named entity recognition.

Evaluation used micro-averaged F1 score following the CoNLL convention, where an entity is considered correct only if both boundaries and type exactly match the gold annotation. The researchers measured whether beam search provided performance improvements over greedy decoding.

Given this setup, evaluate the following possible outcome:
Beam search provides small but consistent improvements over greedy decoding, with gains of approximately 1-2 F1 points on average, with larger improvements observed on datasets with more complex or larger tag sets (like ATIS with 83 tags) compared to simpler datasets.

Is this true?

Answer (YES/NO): NO